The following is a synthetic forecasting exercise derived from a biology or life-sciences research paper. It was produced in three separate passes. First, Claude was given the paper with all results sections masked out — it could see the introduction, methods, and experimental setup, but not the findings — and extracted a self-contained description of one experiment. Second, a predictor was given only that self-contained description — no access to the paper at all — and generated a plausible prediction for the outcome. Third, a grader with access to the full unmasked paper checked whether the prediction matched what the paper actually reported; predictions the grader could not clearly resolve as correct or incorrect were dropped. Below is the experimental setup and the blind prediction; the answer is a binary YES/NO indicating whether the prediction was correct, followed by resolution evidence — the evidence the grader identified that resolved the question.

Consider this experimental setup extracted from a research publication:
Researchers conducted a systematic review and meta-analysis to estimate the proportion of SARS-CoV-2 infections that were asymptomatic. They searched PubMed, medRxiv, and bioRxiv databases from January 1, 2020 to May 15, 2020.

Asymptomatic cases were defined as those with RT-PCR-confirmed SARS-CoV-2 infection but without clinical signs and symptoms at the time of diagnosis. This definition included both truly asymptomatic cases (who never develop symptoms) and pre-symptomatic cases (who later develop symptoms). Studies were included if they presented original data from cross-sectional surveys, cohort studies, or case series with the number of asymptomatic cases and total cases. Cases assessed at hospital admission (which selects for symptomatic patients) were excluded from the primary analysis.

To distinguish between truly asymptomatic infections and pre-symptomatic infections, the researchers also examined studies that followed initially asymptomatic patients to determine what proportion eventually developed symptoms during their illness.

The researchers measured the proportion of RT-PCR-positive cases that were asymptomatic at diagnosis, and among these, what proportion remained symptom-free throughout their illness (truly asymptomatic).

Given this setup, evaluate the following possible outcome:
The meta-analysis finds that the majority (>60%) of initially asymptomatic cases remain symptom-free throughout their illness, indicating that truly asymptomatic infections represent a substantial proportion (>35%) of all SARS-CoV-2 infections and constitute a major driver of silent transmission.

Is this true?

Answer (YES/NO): NO